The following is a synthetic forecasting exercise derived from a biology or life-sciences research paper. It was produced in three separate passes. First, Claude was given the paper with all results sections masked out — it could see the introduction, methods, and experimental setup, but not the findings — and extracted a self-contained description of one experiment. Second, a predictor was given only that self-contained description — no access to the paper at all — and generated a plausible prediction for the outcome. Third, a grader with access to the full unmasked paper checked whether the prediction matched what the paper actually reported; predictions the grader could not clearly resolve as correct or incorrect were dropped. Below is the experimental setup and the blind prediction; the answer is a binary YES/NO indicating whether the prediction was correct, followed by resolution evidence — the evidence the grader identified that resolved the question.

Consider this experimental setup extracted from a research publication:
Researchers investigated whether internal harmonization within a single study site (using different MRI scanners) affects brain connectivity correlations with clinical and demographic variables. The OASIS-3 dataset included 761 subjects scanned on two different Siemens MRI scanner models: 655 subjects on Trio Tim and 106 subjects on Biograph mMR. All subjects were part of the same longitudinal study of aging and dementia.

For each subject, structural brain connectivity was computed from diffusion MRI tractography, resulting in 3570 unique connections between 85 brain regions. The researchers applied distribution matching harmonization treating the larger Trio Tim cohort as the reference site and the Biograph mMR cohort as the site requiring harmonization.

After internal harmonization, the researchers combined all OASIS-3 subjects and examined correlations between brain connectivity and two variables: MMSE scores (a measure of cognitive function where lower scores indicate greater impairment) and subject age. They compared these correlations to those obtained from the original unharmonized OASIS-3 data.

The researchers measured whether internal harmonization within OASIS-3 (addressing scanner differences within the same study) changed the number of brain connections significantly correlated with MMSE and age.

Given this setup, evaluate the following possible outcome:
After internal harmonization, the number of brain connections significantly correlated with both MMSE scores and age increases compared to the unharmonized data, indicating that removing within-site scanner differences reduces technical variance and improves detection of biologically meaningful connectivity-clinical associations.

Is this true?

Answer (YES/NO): NO